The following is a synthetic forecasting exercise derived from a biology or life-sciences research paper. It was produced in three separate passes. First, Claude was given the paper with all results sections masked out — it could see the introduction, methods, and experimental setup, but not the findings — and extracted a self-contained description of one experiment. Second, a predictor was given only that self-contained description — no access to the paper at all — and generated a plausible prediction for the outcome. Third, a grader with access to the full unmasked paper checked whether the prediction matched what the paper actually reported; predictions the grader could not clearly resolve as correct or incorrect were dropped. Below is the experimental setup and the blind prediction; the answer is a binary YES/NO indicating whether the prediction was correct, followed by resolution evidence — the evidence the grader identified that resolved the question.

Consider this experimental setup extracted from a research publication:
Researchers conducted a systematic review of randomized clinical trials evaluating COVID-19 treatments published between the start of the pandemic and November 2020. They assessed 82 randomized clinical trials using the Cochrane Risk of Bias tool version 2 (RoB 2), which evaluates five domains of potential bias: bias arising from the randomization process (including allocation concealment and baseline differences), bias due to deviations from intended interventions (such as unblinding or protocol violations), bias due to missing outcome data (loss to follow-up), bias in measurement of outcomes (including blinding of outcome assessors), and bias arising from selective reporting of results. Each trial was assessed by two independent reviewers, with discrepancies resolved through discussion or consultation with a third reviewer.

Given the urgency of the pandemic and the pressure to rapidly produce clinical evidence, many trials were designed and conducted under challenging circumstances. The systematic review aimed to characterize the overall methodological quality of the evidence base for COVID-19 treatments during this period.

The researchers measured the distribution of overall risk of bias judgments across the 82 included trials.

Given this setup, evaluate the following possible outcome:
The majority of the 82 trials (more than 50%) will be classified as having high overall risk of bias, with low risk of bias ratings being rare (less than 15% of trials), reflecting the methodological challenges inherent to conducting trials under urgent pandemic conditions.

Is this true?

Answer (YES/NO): YES